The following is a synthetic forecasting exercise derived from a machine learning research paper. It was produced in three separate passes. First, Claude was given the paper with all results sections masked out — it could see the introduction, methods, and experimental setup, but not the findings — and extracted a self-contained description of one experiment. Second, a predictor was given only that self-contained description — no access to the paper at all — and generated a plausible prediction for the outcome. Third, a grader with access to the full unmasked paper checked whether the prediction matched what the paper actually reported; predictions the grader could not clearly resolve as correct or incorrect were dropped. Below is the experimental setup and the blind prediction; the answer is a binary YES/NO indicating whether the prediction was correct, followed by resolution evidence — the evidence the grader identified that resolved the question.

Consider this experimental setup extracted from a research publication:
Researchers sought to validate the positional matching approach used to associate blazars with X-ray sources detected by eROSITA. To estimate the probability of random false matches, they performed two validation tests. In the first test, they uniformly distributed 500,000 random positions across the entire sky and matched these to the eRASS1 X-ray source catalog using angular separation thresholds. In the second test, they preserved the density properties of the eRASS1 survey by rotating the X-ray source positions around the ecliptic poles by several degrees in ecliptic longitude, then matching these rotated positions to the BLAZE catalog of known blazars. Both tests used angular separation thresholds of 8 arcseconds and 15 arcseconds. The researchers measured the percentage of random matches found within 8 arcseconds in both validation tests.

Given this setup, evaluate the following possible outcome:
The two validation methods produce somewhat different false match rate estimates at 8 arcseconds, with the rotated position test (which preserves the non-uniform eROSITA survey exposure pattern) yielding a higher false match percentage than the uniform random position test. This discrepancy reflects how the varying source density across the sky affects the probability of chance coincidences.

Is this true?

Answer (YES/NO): NO